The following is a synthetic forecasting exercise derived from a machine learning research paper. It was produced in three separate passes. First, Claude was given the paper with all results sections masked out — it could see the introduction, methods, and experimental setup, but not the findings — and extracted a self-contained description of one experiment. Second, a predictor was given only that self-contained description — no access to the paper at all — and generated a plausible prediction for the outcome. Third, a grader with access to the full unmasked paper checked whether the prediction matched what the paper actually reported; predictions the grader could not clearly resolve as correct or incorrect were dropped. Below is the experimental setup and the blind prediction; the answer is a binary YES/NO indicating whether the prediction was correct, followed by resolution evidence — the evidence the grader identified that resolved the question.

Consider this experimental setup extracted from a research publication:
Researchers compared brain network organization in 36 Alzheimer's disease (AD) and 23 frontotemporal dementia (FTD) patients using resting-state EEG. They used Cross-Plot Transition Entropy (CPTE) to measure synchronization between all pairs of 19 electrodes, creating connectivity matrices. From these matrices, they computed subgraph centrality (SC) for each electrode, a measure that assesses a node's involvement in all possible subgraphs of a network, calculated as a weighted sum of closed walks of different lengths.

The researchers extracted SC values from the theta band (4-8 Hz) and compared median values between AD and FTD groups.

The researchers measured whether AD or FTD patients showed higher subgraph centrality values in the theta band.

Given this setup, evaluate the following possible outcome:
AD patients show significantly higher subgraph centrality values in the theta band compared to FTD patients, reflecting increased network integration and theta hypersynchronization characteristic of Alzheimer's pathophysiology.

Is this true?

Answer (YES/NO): NO